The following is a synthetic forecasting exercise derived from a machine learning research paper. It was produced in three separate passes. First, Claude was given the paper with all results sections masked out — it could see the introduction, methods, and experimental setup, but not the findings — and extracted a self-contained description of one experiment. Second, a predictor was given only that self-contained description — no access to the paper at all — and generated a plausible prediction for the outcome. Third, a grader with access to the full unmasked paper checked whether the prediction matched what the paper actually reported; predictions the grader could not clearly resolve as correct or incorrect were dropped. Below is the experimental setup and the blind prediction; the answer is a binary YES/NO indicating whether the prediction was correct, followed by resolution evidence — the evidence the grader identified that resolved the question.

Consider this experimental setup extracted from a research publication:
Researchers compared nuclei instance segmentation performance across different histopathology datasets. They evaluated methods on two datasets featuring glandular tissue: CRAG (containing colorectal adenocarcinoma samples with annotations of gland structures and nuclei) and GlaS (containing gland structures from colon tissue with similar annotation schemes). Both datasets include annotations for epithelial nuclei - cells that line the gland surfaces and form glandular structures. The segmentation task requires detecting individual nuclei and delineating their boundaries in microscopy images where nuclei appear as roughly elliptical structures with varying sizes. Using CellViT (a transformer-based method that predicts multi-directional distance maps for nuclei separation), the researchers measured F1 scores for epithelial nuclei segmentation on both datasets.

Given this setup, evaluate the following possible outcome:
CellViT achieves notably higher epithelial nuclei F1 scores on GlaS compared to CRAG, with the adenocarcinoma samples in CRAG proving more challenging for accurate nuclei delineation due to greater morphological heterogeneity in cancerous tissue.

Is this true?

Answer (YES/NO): NO